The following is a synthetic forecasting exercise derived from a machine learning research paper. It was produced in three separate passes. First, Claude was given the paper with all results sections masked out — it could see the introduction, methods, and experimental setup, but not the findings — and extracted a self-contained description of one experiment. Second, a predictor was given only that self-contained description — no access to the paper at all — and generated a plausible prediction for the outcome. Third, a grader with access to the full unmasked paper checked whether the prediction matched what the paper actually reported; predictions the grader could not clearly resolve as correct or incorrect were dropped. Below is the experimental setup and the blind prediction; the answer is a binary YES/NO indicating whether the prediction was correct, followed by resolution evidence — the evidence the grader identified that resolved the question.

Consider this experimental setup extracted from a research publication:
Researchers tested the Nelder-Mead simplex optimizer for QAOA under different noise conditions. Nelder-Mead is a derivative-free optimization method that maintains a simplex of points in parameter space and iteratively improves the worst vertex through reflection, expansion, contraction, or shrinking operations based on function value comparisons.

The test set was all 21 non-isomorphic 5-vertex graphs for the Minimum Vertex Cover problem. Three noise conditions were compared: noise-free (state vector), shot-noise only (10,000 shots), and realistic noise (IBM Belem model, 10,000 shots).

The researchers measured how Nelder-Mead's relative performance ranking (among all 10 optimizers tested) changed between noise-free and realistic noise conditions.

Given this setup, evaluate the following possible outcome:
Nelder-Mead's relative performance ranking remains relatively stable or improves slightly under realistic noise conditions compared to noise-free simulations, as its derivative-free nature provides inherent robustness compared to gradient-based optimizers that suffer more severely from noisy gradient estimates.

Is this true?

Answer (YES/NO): NO